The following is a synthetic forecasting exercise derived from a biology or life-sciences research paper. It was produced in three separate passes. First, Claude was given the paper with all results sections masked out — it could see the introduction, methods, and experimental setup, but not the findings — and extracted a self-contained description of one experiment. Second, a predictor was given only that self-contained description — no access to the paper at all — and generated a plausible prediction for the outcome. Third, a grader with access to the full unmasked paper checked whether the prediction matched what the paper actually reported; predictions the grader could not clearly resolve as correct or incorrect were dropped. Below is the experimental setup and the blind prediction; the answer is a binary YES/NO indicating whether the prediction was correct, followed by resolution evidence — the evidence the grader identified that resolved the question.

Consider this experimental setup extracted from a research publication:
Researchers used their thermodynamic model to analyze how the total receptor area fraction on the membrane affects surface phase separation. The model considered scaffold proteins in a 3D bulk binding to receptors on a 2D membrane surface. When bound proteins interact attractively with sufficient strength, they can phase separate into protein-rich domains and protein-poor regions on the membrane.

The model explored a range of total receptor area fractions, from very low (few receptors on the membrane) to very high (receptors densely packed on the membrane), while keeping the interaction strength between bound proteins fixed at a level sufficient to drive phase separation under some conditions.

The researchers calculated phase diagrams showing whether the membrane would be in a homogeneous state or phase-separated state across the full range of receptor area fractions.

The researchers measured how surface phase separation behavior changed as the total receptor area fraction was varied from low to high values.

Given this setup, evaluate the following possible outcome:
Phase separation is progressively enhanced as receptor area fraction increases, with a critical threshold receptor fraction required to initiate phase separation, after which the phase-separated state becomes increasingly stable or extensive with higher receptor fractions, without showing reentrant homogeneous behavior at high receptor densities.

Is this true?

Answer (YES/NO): NO